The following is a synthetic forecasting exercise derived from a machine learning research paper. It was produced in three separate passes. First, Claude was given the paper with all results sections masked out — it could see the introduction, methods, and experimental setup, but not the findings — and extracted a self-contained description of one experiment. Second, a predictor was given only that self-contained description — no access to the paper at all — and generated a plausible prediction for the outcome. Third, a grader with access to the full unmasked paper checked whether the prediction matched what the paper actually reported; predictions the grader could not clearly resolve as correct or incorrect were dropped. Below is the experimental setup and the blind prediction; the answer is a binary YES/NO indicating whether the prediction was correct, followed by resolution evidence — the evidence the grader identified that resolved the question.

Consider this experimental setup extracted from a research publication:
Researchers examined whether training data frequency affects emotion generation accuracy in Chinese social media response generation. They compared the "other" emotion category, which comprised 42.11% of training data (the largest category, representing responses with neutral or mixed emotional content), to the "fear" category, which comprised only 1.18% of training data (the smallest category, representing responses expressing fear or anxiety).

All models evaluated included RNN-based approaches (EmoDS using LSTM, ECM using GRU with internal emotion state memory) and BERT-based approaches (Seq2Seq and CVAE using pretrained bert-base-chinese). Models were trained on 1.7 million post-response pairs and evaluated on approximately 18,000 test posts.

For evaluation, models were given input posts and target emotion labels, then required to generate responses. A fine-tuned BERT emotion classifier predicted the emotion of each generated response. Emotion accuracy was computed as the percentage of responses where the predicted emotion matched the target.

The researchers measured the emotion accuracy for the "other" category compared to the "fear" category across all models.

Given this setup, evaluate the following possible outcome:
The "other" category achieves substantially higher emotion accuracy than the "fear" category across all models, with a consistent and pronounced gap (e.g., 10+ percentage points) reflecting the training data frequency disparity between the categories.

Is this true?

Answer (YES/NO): NO